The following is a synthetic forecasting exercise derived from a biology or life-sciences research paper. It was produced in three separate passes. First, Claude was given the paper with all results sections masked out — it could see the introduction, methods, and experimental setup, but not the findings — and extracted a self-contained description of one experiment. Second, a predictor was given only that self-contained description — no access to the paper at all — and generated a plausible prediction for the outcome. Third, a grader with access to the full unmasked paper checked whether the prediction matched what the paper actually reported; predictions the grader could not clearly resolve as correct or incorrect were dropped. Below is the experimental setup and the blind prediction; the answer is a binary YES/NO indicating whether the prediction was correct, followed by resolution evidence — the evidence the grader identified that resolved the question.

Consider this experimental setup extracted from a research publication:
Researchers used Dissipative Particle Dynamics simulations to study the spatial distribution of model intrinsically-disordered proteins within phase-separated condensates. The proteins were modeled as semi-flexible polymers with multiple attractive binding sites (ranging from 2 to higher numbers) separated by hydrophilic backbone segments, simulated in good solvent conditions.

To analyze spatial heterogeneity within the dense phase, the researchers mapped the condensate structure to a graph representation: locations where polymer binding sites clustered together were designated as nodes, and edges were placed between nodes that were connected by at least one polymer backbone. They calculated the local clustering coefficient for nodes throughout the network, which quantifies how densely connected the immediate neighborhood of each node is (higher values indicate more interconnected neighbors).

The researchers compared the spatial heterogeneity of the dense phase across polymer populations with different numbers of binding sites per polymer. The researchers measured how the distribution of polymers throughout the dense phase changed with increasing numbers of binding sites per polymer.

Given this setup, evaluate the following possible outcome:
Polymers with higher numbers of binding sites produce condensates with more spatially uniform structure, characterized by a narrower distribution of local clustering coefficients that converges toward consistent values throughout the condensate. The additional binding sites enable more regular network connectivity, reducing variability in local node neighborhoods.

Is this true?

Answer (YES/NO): NO